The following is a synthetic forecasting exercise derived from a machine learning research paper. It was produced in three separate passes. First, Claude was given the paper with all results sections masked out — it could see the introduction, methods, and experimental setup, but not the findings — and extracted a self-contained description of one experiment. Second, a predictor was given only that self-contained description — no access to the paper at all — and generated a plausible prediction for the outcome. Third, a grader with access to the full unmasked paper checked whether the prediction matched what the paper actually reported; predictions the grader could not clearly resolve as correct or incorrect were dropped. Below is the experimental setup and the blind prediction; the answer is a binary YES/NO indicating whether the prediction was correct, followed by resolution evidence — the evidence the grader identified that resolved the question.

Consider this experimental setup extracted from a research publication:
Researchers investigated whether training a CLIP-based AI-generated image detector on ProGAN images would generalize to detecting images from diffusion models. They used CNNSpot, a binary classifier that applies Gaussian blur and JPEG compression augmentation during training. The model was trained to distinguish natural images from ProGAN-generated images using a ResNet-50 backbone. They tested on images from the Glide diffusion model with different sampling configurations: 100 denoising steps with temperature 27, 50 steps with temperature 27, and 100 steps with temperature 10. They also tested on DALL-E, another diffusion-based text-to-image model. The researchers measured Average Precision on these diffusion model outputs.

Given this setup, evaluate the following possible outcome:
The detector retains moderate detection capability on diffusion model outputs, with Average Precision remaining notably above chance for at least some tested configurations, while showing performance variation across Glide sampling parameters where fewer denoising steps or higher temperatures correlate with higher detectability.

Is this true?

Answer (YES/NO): NO